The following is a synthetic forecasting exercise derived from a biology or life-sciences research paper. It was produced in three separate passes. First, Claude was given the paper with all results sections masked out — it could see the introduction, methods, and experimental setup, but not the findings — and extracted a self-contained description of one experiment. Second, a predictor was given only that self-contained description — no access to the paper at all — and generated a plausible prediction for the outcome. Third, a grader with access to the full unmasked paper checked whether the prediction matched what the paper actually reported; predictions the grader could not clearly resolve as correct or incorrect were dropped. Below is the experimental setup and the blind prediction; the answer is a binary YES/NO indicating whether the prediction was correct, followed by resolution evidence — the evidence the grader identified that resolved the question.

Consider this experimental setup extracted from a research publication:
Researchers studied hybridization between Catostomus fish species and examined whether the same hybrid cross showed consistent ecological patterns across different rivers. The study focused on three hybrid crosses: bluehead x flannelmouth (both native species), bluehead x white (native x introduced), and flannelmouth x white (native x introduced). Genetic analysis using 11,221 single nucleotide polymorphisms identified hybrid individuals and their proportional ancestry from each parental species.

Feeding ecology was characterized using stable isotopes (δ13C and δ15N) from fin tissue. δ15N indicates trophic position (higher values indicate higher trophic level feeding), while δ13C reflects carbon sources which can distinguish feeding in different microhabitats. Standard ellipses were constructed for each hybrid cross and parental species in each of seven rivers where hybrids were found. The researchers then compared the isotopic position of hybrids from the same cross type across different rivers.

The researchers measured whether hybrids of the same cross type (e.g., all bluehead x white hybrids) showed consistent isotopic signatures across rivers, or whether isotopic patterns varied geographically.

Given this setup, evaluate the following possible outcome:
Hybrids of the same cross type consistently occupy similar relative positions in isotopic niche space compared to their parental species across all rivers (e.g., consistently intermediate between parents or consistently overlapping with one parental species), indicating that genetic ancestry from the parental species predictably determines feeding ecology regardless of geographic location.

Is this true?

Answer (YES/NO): NO